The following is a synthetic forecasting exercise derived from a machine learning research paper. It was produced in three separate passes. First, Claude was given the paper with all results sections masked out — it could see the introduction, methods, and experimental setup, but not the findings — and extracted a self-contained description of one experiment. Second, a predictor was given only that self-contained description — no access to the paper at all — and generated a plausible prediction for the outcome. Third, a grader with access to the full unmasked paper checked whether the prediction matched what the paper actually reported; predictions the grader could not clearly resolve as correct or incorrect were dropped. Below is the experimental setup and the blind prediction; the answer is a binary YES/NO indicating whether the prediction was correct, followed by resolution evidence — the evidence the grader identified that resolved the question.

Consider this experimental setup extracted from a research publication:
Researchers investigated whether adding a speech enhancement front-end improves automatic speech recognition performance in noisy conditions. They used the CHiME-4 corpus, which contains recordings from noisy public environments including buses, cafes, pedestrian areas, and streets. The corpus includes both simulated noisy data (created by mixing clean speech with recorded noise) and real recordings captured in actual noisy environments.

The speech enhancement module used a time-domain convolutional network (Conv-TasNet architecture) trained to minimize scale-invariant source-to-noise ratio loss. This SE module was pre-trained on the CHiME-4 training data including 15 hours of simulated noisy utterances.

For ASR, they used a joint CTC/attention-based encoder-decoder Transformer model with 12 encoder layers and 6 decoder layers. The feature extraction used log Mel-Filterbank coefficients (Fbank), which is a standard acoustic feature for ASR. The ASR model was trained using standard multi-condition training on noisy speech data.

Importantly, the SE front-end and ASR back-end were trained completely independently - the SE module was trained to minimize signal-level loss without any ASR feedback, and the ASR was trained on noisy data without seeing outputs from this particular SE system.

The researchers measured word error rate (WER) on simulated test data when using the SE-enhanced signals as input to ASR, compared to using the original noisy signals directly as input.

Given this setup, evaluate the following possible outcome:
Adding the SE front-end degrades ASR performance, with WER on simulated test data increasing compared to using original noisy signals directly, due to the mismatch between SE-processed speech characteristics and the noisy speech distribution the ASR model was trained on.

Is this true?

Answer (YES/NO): YES